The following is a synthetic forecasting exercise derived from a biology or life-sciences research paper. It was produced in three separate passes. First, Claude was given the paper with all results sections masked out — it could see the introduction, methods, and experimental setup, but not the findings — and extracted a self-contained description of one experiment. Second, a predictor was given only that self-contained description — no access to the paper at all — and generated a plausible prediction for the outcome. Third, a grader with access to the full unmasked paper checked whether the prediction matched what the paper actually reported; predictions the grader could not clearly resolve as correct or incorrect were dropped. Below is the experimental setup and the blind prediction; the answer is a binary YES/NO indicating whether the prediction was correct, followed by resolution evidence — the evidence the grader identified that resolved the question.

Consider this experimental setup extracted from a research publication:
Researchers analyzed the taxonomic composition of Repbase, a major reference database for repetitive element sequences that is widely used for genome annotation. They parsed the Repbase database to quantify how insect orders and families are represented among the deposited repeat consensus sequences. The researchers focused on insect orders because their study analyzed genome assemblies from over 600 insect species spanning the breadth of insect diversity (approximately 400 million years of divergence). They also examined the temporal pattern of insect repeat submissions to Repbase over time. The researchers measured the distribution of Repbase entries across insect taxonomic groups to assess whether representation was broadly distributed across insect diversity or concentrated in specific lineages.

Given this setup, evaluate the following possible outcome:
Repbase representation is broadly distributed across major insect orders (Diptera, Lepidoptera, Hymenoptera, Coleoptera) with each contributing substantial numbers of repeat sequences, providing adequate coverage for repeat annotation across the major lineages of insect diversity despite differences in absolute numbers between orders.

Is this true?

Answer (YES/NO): NO